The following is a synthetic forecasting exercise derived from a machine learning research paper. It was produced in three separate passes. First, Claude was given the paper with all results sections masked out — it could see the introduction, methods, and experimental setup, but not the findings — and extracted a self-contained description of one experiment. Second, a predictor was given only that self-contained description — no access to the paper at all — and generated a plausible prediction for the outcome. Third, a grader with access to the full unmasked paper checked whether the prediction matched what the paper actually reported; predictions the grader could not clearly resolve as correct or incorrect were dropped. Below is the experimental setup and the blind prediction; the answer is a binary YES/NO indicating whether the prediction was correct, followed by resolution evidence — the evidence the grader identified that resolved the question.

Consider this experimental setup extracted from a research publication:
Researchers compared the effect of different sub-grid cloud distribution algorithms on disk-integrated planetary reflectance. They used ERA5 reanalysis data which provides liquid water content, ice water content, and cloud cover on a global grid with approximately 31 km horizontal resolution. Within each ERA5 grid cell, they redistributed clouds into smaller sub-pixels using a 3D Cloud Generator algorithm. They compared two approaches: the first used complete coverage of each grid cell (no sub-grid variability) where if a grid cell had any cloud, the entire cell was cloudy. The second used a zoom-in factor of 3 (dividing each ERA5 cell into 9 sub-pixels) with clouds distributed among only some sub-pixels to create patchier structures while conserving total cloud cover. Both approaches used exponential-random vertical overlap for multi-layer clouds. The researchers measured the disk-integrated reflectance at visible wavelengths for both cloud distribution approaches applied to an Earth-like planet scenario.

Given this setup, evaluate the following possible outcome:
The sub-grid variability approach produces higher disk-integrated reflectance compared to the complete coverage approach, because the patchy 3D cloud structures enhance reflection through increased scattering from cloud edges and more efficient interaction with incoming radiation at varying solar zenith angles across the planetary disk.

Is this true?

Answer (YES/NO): NO